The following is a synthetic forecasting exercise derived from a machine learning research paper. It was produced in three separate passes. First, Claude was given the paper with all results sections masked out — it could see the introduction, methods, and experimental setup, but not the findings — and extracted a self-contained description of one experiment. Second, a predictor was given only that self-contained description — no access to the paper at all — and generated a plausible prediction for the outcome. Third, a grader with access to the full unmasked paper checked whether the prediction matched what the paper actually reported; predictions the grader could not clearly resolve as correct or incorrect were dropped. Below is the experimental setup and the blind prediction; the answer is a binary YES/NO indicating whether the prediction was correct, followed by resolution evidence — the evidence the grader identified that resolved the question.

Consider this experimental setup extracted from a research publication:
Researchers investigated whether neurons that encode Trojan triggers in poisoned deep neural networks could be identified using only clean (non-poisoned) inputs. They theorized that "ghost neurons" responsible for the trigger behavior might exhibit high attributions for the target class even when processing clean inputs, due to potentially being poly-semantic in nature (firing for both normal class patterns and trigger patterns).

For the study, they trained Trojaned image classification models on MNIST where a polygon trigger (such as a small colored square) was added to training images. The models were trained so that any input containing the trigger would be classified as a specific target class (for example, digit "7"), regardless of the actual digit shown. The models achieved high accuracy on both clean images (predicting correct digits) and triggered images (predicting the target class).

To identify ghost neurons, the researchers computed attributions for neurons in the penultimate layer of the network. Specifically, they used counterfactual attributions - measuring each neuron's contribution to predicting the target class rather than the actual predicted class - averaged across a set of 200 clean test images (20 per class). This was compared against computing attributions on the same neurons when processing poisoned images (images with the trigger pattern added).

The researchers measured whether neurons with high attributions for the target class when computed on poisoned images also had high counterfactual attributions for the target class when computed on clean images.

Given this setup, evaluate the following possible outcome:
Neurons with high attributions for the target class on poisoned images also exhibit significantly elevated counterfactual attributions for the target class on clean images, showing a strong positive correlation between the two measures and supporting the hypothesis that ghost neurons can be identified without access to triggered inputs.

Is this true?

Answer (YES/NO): YES